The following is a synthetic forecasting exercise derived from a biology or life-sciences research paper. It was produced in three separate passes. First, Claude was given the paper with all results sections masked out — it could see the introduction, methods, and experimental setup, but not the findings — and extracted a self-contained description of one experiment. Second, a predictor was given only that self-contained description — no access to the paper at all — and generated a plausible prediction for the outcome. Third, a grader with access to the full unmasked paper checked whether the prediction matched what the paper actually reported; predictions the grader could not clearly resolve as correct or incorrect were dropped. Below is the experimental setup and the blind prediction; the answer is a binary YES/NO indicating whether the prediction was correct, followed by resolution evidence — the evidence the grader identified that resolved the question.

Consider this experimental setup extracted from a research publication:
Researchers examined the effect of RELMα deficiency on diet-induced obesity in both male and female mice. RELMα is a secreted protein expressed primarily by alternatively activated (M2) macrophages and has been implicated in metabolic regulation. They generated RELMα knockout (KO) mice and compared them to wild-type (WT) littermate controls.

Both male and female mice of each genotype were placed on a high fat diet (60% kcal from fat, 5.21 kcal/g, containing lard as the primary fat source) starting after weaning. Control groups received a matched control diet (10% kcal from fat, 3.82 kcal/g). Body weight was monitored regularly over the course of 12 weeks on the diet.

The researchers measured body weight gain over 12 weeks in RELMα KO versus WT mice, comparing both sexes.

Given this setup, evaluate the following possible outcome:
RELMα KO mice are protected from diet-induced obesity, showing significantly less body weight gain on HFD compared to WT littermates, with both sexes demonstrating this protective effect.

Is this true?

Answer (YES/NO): NO